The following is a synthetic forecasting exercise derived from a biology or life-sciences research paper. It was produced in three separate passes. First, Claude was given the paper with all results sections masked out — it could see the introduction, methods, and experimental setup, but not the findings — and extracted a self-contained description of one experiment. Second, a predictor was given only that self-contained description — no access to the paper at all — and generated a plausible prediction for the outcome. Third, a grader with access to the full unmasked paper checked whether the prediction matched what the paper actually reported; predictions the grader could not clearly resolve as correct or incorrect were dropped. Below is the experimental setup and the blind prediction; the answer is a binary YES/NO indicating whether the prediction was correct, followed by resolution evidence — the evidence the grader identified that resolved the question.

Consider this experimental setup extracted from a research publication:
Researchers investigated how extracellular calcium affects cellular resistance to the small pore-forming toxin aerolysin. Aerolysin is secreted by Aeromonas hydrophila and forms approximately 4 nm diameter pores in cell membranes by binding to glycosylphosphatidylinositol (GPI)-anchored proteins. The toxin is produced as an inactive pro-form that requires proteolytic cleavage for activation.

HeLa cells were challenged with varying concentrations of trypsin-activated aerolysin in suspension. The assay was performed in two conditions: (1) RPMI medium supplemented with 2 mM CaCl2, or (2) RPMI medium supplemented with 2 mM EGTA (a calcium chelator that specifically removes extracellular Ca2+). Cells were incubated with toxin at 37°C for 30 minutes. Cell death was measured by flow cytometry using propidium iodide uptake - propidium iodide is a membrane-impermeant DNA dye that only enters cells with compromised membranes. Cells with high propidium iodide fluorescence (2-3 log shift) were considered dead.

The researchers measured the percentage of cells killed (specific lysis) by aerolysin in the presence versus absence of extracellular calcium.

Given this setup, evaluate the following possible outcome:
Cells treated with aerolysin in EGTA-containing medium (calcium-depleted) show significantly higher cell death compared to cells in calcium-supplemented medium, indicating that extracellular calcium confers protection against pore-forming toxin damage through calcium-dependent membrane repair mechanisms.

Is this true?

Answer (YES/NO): NO